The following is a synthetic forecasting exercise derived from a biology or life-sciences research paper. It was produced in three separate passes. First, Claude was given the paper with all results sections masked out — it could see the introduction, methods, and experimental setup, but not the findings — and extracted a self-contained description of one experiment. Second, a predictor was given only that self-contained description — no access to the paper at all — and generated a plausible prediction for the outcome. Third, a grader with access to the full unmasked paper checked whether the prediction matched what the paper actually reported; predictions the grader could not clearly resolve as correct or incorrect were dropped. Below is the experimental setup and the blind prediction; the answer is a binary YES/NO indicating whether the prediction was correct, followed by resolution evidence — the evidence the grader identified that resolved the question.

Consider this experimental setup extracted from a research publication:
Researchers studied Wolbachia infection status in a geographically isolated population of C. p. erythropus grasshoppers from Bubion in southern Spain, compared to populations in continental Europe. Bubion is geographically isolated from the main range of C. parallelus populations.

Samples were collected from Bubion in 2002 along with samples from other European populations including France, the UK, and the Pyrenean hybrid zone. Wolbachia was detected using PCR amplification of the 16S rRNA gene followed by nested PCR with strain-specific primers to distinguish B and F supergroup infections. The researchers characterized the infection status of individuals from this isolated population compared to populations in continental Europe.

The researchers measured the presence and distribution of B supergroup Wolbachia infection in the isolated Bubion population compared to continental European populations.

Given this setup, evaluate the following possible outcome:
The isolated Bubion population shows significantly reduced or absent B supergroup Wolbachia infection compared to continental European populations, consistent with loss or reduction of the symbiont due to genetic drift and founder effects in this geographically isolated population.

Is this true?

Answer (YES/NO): NO